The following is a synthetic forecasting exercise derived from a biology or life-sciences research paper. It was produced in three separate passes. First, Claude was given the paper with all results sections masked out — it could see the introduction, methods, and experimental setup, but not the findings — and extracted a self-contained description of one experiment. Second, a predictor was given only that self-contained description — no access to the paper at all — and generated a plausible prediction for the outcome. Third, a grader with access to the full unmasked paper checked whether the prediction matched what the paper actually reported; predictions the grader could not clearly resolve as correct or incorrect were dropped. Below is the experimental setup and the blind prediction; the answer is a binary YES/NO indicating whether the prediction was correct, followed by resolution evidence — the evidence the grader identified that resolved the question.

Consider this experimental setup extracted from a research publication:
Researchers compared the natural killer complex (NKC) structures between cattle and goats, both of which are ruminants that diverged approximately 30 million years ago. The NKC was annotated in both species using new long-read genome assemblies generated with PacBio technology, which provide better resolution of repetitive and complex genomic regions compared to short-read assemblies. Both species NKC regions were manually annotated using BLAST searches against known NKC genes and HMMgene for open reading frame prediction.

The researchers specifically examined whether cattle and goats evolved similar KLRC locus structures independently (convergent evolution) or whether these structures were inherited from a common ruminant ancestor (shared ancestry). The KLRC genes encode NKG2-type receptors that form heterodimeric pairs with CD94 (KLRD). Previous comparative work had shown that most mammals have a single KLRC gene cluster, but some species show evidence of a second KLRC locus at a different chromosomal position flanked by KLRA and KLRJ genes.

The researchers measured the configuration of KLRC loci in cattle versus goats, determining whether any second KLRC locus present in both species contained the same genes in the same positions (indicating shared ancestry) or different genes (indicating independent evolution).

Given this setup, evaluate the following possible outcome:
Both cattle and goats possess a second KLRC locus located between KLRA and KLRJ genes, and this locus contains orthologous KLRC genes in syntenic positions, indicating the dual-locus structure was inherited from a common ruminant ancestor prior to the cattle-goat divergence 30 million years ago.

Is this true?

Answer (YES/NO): NO